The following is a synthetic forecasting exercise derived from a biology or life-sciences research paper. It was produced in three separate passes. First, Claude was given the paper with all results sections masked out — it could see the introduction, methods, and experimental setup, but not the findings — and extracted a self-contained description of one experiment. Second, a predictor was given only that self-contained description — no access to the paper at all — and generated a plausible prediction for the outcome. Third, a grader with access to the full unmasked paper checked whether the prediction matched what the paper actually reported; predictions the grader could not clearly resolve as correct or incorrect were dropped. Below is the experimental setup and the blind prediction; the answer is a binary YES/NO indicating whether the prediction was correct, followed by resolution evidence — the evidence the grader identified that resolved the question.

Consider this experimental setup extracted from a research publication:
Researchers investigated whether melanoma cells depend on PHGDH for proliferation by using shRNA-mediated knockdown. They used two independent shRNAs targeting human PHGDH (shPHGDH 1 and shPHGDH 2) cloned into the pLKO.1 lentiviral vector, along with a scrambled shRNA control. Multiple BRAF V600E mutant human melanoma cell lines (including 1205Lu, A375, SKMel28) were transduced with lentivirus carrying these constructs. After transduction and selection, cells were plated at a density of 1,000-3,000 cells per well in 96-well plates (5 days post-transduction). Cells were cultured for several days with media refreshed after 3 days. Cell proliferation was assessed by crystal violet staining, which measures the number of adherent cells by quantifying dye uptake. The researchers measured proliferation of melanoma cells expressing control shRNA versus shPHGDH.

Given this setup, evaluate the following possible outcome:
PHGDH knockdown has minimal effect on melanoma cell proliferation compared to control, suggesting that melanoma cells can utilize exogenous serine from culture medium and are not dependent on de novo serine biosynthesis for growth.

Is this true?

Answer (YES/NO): NO